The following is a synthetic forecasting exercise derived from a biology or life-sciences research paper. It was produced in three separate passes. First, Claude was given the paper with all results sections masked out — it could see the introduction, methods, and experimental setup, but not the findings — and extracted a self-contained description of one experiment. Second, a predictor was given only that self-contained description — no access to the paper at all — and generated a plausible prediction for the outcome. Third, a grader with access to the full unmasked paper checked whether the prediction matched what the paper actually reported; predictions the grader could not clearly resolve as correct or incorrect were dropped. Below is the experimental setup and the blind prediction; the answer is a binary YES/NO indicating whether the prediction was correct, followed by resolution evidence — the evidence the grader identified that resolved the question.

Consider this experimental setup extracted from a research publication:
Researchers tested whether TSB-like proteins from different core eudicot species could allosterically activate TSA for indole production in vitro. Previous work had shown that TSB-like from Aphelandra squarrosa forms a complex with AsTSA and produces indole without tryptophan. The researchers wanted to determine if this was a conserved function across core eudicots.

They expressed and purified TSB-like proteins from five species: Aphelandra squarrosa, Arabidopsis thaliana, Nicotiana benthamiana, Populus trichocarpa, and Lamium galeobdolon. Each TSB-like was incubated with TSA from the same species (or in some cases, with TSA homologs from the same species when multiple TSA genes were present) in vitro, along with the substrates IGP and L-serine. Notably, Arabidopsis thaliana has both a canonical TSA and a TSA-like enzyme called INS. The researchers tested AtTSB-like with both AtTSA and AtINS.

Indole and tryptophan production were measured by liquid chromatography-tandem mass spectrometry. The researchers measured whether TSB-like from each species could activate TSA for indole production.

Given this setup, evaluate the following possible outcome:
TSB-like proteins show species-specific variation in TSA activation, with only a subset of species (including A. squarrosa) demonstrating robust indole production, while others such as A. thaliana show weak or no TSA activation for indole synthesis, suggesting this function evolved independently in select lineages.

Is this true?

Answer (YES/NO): NO